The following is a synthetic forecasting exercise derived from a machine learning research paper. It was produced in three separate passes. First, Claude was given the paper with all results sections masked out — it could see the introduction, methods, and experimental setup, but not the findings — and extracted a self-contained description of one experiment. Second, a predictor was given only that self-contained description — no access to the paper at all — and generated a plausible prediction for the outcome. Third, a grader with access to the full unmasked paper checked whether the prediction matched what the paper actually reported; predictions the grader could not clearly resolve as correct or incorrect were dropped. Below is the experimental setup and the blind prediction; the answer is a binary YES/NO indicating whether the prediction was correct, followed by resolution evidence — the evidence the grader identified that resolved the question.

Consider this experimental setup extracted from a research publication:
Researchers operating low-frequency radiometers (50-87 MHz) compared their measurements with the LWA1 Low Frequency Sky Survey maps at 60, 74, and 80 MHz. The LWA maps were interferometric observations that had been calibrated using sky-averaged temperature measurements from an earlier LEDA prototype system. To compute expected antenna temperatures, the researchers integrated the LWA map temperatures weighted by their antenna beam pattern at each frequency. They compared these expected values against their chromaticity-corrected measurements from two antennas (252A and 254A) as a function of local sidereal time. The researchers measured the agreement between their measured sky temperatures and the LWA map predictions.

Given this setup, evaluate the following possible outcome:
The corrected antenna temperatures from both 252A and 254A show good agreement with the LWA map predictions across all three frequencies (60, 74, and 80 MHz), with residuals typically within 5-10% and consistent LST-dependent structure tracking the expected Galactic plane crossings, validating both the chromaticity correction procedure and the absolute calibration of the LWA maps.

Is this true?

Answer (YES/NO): NO